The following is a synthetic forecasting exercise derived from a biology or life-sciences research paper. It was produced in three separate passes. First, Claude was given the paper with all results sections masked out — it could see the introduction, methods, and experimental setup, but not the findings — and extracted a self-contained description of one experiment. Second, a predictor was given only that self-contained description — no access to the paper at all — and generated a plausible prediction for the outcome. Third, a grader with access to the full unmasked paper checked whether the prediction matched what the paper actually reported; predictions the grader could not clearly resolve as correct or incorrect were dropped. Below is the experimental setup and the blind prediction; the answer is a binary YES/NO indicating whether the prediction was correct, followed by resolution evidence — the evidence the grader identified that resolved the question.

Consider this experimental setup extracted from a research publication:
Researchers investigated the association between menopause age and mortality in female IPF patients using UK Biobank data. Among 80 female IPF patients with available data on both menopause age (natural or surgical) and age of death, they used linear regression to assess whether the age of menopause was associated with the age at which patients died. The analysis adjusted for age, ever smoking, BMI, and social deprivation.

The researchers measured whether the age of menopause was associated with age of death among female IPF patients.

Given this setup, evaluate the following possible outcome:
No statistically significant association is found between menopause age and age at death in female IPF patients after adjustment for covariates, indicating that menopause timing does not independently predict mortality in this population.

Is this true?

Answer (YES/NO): NO